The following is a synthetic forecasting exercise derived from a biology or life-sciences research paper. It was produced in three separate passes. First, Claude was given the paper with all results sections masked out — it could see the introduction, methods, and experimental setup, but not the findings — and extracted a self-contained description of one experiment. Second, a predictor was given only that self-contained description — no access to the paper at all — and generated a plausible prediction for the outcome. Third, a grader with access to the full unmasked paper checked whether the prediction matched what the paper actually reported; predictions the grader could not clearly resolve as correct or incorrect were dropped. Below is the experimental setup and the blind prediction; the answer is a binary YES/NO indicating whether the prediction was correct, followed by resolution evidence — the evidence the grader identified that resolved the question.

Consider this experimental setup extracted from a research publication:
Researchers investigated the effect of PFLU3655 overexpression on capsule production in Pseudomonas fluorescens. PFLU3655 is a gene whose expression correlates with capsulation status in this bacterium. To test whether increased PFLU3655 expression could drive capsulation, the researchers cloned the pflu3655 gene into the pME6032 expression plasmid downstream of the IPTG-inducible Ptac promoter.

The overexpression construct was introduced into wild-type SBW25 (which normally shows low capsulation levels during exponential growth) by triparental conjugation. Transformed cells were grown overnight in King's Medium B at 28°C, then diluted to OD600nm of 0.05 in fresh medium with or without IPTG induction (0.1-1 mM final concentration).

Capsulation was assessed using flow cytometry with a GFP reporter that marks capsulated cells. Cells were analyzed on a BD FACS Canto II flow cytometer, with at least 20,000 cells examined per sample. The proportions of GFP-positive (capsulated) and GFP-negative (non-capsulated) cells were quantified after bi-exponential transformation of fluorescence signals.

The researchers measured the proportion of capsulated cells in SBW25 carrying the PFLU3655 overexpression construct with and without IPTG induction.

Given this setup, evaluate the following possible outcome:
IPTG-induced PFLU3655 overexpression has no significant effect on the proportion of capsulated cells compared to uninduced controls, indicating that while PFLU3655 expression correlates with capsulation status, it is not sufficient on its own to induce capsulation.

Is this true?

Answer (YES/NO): NO